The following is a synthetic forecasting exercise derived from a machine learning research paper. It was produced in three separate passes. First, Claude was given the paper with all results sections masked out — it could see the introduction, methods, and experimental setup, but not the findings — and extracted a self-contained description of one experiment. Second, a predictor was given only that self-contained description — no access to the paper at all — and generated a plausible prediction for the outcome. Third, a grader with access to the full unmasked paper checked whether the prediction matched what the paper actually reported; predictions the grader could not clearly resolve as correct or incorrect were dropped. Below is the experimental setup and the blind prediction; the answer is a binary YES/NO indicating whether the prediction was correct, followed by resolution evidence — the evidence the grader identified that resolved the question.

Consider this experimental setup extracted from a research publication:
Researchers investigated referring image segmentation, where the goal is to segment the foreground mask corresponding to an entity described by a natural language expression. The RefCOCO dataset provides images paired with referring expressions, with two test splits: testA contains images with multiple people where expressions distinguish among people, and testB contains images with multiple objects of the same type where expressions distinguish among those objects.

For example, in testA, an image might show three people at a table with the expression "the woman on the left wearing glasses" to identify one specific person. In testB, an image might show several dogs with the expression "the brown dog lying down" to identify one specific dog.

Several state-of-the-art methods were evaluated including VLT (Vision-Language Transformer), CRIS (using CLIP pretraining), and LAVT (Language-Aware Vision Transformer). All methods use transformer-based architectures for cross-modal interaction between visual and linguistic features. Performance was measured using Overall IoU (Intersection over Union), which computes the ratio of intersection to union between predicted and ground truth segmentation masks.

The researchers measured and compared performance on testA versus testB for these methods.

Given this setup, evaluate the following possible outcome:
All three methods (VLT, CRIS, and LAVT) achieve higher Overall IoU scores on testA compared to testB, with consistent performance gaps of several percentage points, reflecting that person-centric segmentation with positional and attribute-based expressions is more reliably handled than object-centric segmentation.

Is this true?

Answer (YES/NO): YES